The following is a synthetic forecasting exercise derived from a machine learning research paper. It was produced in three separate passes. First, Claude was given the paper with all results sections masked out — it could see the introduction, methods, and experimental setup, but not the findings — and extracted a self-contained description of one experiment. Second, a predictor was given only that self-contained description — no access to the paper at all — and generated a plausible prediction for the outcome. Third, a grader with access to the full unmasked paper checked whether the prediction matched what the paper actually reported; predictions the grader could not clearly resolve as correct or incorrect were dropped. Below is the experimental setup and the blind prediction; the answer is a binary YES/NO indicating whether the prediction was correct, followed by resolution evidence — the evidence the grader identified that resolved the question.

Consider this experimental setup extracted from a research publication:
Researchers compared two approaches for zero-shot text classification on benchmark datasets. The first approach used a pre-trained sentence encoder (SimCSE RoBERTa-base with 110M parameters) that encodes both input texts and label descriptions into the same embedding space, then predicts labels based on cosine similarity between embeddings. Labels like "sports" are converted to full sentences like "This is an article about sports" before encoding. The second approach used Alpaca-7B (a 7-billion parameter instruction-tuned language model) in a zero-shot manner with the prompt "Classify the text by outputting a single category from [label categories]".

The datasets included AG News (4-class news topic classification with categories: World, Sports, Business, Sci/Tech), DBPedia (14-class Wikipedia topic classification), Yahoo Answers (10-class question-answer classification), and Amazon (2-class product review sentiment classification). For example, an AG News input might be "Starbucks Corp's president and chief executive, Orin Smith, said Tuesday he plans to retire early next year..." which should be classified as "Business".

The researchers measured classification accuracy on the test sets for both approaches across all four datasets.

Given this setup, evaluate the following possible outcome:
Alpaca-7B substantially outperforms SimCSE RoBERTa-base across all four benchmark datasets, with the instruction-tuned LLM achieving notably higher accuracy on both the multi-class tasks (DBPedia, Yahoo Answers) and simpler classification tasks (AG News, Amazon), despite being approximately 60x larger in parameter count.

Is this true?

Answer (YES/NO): NO